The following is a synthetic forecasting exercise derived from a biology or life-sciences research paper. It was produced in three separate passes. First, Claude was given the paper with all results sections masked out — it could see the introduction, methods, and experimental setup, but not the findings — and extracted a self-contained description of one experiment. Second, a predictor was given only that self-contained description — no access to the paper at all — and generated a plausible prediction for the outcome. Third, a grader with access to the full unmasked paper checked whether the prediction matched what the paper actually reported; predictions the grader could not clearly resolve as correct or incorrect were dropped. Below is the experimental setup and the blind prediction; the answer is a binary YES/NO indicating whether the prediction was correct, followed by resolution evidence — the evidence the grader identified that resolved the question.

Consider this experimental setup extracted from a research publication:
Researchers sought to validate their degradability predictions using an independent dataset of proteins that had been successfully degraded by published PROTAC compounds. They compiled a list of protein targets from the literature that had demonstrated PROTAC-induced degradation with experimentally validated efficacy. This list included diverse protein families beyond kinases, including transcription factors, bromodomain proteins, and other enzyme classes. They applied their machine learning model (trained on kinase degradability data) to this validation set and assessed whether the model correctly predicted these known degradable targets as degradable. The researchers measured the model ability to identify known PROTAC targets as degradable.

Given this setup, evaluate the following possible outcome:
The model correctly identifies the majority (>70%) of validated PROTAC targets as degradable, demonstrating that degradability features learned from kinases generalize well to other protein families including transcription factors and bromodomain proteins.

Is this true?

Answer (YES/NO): YES